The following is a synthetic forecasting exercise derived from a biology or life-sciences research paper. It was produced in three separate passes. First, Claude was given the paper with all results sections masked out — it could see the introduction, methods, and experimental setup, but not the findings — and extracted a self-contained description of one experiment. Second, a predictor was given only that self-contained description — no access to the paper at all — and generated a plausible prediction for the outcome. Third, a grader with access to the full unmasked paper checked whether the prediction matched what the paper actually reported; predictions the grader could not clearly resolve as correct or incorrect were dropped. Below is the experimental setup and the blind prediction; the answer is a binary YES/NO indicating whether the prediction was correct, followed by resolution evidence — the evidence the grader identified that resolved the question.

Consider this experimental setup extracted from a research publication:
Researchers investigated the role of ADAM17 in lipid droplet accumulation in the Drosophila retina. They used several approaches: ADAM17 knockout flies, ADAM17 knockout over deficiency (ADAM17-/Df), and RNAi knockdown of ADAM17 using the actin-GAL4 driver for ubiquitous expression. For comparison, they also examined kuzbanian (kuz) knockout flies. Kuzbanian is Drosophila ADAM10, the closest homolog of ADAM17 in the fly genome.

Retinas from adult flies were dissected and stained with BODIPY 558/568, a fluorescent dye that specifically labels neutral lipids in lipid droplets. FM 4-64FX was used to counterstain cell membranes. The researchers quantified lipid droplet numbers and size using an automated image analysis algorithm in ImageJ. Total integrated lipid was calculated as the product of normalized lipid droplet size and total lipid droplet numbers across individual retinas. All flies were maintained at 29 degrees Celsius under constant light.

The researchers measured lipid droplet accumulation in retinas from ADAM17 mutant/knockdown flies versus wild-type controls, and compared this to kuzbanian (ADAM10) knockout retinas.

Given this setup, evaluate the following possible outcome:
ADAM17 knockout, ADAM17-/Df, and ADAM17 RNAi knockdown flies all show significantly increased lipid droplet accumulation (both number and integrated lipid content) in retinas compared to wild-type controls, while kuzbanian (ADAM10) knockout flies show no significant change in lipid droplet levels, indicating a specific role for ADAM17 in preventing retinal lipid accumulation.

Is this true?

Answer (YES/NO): YES